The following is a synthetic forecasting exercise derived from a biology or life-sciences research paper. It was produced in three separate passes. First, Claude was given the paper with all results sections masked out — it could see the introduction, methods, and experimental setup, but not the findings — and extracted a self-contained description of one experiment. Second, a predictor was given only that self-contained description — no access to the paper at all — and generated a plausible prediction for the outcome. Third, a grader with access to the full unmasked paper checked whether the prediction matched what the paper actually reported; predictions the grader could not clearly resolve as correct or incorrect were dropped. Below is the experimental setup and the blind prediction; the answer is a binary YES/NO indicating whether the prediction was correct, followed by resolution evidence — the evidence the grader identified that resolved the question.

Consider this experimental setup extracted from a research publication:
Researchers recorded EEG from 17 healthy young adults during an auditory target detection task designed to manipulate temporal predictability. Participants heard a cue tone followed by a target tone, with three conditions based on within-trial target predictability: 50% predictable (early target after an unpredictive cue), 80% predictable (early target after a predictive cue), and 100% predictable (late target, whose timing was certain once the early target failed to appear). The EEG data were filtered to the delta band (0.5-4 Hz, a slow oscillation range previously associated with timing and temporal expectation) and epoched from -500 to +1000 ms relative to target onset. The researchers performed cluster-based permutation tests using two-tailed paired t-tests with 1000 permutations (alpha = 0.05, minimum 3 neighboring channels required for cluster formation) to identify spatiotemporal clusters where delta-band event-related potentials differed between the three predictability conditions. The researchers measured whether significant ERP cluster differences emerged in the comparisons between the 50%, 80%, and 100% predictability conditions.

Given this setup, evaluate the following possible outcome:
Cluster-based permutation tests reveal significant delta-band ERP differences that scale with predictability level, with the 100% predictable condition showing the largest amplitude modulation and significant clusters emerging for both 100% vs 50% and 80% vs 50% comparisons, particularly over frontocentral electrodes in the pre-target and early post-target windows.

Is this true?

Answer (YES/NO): NO